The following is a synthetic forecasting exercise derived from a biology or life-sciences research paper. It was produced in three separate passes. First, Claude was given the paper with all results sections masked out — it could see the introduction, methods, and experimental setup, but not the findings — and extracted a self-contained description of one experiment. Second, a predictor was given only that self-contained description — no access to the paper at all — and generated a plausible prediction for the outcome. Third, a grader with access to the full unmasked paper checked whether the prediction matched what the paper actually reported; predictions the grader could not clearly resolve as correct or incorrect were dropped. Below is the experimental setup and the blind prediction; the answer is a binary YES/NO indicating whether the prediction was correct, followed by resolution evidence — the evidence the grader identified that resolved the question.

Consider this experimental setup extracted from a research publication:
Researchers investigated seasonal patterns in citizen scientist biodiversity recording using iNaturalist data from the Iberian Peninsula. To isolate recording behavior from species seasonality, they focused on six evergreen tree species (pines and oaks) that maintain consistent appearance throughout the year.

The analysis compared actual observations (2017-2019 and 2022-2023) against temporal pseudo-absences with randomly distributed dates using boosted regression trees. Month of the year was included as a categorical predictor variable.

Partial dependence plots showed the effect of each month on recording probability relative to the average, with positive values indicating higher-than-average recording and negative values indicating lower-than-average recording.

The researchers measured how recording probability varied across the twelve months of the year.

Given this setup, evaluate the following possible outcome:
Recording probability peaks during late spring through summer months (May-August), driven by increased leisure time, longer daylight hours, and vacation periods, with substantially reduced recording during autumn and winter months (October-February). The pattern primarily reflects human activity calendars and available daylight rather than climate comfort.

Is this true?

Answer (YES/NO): NO